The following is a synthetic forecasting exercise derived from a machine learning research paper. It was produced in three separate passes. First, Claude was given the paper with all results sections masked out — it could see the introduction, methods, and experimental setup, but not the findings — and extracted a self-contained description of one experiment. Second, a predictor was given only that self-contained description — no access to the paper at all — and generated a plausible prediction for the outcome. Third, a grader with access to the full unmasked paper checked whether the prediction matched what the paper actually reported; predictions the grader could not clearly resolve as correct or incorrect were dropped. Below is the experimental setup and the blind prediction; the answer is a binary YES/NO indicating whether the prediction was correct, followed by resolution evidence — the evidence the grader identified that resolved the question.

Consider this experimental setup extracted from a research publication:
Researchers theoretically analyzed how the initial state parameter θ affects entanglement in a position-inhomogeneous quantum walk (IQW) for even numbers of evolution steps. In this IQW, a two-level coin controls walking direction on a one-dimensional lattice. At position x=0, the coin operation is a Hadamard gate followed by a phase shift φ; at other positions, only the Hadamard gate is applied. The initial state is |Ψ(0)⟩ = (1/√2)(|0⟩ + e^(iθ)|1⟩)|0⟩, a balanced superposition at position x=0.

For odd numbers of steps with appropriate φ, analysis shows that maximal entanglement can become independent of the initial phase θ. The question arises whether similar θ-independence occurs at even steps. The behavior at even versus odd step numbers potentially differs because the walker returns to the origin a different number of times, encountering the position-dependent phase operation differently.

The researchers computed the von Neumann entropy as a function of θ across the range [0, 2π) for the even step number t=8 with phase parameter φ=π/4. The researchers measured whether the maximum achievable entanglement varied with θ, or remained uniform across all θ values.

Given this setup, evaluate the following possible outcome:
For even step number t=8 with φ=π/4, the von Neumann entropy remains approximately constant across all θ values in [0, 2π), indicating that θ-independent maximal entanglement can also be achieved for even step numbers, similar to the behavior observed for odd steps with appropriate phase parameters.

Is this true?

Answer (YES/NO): NO